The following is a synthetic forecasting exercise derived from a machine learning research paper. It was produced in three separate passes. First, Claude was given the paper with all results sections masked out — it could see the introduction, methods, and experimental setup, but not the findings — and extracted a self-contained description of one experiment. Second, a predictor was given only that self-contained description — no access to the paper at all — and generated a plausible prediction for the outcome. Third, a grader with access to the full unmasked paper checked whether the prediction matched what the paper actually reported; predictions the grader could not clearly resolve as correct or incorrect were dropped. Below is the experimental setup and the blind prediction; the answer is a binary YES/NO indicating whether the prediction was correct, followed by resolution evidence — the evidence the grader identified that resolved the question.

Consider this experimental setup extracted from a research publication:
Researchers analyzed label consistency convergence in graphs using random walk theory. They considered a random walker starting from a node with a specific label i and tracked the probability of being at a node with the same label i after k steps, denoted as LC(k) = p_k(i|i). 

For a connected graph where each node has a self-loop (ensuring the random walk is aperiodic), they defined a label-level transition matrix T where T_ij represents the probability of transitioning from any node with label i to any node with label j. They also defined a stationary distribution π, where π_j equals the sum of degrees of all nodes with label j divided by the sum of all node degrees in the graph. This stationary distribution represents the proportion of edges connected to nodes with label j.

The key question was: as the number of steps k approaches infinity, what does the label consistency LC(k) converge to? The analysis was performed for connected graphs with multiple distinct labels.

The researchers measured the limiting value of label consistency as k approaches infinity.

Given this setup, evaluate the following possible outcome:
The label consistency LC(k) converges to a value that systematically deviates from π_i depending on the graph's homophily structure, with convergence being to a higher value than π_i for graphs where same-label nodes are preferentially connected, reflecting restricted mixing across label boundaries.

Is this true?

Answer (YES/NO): NO